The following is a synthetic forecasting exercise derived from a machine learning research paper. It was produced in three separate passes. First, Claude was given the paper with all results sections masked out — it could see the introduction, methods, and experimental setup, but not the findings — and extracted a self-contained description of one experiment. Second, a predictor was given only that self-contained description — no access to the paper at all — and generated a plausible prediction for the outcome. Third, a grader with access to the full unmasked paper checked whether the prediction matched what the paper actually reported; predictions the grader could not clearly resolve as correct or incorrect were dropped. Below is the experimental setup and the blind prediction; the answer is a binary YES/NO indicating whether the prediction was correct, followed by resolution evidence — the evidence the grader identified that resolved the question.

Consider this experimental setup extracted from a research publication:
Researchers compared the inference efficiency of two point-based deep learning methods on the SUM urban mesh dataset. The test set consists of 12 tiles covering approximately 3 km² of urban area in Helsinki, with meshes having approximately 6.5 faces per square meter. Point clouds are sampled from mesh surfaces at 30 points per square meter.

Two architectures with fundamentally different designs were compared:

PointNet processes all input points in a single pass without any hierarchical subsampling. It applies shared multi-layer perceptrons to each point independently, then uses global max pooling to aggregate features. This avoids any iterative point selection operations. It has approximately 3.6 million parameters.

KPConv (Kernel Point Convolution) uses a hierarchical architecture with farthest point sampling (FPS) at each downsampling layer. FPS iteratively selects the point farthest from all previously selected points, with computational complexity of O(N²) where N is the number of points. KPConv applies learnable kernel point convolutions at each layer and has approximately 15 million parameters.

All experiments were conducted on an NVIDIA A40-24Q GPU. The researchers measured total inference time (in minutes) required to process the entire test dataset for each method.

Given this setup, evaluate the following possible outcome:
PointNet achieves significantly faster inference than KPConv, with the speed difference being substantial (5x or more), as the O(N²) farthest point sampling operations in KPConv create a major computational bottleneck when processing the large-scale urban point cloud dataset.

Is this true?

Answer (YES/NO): YES